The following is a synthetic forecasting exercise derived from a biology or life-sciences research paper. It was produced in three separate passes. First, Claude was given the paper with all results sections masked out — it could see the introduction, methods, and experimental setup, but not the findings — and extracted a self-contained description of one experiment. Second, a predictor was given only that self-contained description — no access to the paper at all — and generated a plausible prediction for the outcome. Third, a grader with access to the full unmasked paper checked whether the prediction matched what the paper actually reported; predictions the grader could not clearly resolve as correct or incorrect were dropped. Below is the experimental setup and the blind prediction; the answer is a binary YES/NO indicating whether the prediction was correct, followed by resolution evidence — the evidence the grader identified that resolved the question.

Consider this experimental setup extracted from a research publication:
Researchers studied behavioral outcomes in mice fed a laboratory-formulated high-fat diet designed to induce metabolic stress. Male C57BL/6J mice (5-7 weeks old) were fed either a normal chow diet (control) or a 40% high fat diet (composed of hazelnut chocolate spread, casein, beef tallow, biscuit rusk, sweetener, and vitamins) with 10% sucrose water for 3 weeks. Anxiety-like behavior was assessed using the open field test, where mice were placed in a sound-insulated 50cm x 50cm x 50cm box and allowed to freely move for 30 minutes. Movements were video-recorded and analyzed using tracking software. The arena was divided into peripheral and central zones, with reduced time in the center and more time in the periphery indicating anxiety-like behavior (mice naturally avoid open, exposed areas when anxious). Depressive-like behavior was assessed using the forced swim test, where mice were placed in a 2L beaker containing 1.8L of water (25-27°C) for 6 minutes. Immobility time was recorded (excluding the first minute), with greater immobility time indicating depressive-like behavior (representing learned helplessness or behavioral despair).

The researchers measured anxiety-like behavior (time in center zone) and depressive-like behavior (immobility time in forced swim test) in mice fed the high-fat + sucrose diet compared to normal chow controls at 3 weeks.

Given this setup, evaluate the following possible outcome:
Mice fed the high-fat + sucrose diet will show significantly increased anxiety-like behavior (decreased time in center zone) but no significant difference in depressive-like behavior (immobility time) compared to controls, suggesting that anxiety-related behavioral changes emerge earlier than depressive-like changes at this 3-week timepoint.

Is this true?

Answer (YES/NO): YES